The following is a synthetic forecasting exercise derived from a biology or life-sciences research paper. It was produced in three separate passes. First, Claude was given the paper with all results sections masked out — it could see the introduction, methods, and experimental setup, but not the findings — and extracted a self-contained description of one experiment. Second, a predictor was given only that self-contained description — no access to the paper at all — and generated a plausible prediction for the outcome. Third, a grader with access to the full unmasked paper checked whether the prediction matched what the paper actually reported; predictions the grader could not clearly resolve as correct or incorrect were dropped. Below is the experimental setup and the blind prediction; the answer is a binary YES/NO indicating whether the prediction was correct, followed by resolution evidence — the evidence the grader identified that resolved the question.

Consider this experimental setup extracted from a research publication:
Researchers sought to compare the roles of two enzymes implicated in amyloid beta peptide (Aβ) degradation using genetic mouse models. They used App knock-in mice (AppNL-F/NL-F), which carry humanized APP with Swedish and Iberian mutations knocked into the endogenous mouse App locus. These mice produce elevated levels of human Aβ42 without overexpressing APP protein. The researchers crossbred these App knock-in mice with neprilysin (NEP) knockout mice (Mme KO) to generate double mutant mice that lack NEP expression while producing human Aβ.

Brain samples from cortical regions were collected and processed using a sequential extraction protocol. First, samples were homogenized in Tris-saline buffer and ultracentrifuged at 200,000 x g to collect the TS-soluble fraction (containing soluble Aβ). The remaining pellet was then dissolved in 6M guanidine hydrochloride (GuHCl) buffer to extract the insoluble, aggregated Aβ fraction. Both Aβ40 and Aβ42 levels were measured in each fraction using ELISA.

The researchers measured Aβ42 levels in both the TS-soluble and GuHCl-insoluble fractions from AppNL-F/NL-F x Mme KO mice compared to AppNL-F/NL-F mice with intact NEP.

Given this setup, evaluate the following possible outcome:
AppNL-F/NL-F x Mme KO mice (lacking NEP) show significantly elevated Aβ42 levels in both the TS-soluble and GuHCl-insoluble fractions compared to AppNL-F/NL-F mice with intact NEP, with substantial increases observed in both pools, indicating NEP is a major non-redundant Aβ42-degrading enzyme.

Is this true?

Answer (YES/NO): NO